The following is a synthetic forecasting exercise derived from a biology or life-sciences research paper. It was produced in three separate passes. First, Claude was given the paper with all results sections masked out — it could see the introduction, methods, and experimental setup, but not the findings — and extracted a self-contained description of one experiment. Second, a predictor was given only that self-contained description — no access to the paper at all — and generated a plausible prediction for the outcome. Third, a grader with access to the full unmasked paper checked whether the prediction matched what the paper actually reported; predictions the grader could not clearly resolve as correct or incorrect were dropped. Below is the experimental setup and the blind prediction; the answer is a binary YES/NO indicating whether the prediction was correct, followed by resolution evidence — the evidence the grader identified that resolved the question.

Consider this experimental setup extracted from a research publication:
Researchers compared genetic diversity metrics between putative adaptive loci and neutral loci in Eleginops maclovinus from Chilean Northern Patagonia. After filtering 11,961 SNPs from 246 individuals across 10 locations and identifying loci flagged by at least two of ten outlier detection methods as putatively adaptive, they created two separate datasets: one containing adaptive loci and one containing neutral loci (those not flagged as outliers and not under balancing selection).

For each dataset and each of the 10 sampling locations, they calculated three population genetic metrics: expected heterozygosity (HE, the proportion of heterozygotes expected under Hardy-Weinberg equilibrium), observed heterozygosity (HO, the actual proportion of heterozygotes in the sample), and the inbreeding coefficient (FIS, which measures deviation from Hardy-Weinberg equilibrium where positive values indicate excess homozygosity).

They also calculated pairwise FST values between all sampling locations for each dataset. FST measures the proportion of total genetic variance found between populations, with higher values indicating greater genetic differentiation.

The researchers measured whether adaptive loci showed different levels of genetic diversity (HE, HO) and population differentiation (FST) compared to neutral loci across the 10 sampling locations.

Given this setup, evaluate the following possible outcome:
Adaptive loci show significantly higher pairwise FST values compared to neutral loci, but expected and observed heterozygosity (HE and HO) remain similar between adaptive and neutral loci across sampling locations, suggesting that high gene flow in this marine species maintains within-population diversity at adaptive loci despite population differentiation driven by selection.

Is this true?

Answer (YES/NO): YES